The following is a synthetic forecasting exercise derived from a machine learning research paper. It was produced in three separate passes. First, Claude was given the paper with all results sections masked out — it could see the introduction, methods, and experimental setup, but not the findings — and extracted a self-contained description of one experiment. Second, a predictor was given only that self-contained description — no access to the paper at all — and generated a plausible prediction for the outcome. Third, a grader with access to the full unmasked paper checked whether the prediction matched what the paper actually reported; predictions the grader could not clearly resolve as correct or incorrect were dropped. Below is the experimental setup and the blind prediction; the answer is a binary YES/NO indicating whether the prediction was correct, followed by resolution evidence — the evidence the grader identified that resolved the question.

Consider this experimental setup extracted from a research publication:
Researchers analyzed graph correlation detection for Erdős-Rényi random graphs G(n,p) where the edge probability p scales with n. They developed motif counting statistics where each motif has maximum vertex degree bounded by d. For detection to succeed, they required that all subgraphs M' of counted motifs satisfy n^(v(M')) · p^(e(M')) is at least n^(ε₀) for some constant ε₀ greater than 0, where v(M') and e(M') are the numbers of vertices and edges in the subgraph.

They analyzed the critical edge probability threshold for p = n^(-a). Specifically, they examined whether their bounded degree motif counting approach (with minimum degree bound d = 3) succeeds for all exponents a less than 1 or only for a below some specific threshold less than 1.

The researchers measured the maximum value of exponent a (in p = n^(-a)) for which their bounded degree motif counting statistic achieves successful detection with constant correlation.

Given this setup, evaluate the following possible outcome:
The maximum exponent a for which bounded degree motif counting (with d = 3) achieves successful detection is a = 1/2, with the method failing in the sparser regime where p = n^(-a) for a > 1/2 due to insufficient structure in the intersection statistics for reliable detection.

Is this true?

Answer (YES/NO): NO